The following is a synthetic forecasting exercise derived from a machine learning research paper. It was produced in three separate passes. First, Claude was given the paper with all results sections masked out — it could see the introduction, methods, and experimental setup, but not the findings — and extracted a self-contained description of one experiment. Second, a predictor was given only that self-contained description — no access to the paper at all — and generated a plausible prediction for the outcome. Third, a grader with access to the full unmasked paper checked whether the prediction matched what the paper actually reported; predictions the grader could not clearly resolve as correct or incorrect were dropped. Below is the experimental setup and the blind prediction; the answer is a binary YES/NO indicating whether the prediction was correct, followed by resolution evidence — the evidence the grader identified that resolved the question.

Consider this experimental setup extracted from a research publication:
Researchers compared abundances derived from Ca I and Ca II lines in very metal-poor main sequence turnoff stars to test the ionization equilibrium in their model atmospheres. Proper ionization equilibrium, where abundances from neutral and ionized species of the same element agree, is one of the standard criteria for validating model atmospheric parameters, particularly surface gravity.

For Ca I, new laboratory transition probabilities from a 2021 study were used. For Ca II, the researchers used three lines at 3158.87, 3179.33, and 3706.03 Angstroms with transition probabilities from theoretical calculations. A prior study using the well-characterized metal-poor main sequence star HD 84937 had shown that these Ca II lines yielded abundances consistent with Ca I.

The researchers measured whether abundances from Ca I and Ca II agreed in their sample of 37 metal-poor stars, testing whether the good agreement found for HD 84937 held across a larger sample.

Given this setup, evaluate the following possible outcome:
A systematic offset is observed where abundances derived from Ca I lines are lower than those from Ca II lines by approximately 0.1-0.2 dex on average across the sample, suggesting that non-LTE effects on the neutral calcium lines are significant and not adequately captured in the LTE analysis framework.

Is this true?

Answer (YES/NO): NO